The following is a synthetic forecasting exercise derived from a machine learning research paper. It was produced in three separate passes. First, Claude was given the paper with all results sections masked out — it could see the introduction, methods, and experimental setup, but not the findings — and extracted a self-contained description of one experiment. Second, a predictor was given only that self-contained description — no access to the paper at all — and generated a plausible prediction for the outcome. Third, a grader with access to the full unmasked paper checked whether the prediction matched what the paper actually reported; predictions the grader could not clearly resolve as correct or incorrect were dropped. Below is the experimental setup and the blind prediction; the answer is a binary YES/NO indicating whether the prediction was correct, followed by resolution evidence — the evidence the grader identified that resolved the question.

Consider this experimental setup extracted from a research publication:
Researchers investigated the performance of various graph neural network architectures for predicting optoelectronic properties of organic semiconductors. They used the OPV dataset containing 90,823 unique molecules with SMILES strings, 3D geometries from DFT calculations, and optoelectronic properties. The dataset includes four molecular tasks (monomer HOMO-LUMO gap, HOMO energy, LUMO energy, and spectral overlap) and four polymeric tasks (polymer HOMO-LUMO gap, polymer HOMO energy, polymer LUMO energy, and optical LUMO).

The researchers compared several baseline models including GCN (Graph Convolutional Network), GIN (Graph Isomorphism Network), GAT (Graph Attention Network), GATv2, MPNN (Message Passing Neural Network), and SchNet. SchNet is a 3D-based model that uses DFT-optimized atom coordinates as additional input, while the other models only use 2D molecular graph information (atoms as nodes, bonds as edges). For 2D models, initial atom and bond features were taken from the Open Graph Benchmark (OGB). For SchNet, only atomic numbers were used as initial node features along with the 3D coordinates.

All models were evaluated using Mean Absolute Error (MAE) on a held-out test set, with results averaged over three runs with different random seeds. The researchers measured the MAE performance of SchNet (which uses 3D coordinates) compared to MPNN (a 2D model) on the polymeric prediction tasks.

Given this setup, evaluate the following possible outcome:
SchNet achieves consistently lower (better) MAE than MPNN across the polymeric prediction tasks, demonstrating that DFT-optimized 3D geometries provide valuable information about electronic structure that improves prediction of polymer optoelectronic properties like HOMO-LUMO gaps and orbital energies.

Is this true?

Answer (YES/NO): NO